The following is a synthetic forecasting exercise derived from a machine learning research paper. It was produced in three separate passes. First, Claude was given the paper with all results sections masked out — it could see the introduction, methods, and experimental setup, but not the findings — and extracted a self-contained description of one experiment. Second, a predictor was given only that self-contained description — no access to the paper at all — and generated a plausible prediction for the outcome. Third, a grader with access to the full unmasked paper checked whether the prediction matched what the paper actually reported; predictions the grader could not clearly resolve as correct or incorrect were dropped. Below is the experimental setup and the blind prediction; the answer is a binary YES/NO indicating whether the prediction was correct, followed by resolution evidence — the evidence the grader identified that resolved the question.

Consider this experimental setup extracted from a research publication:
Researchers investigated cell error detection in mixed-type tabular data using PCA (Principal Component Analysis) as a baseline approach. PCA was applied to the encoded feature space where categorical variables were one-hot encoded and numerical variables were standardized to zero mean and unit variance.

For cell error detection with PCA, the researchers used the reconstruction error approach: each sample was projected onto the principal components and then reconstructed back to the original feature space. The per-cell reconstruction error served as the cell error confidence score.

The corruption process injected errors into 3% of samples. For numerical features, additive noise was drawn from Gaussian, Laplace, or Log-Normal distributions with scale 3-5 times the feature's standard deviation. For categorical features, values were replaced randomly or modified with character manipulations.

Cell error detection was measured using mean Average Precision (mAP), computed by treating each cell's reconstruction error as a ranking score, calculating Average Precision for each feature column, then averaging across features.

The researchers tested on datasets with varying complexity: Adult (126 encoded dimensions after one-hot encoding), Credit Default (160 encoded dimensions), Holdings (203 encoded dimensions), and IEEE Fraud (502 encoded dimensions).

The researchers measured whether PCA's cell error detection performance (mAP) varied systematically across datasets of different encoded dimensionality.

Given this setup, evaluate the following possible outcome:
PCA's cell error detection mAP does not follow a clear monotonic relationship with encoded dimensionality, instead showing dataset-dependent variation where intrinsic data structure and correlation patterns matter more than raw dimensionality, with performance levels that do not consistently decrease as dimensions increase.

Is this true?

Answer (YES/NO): YES